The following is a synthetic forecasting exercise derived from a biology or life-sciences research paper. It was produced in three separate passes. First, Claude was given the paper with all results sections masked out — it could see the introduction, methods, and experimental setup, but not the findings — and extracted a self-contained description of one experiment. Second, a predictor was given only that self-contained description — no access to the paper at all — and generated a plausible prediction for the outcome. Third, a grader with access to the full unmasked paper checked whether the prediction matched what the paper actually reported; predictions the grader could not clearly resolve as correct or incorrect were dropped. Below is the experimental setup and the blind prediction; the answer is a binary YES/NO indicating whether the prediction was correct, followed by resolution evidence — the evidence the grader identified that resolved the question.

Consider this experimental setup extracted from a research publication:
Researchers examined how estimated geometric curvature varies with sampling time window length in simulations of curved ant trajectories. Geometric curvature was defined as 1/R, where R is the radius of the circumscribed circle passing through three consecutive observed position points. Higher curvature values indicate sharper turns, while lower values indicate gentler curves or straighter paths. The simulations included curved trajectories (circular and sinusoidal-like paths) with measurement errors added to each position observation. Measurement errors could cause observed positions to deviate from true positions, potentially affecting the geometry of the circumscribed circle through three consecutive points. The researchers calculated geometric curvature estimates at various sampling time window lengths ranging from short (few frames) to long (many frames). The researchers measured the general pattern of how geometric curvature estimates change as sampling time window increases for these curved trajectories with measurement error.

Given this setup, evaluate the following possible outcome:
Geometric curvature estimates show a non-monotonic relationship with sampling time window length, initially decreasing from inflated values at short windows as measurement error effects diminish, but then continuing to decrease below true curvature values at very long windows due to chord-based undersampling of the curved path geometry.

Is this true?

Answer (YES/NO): NO